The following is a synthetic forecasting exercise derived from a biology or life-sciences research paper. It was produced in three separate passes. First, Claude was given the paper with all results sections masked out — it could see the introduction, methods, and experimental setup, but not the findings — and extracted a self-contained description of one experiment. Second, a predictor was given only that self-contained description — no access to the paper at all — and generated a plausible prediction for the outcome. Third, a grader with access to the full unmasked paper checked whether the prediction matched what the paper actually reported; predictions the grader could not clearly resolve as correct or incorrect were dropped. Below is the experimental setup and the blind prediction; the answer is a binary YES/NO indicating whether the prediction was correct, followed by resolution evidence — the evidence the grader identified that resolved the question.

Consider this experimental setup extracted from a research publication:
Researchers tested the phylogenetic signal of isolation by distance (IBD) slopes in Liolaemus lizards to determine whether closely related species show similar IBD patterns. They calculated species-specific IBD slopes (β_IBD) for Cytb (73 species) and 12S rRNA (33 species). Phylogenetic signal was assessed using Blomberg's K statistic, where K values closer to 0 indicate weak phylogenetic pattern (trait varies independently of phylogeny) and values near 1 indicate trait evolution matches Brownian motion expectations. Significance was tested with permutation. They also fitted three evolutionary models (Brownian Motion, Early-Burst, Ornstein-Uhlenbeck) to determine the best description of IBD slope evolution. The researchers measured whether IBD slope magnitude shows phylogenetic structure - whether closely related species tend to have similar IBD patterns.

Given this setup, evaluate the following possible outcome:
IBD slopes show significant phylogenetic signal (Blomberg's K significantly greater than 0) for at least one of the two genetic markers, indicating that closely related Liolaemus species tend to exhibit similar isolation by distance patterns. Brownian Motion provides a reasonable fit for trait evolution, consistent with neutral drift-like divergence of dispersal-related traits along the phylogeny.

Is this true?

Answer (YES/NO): NO